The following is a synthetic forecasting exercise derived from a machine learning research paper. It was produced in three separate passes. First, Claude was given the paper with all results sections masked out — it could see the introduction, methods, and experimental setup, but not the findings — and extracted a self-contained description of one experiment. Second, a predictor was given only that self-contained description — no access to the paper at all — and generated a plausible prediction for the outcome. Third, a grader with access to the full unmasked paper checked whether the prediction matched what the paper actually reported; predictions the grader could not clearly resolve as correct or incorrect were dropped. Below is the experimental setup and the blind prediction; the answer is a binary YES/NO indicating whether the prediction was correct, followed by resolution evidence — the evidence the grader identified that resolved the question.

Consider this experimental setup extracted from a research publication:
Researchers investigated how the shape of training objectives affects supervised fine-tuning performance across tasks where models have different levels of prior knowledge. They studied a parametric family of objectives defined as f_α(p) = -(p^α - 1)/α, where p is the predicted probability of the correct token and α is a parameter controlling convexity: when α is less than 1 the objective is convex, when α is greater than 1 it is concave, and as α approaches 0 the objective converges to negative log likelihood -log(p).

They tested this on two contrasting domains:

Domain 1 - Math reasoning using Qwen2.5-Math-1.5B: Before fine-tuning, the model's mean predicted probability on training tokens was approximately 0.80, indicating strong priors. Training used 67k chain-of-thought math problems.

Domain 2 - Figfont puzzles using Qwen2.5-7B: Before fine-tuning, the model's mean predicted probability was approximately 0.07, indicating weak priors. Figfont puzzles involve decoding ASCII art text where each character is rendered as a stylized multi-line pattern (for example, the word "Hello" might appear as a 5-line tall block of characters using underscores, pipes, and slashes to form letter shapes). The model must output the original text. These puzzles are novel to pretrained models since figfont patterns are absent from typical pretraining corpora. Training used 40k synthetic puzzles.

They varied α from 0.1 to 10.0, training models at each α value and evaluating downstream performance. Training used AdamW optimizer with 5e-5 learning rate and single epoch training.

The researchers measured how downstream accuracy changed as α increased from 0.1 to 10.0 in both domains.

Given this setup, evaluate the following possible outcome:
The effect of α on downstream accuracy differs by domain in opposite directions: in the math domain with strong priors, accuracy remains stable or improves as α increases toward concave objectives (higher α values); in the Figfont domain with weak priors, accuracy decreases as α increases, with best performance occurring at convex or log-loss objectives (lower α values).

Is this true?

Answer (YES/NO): YES